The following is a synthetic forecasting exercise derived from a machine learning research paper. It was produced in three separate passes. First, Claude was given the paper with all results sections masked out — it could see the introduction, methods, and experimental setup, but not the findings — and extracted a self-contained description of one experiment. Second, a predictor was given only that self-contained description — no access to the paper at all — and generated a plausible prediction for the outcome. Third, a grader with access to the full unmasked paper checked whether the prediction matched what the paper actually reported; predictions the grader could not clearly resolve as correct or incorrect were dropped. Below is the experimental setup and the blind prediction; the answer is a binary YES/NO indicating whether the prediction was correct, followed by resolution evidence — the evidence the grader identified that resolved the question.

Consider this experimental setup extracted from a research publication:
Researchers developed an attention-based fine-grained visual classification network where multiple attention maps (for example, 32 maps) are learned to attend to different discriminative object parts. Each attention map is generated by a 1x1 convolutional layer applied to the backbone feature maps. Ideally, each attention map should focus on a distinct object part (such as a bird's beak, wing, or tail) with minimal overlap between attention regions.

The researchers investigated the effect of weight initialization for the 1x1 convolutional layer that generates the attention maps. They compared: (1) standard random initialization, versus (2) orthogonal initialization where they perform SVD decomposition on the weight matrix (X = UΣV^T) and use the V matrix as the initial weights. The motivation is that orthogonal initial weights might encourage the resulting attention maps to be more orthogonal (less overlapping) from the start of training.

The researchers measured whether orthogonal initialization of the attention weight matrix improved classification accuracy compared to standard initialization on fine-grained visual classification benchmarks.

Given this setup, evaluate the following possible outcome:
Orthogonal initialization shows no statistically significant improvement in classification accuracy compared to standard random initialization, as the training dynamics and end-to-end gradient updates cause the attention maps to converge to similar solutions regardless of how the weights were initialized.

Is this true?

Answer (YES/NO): NO